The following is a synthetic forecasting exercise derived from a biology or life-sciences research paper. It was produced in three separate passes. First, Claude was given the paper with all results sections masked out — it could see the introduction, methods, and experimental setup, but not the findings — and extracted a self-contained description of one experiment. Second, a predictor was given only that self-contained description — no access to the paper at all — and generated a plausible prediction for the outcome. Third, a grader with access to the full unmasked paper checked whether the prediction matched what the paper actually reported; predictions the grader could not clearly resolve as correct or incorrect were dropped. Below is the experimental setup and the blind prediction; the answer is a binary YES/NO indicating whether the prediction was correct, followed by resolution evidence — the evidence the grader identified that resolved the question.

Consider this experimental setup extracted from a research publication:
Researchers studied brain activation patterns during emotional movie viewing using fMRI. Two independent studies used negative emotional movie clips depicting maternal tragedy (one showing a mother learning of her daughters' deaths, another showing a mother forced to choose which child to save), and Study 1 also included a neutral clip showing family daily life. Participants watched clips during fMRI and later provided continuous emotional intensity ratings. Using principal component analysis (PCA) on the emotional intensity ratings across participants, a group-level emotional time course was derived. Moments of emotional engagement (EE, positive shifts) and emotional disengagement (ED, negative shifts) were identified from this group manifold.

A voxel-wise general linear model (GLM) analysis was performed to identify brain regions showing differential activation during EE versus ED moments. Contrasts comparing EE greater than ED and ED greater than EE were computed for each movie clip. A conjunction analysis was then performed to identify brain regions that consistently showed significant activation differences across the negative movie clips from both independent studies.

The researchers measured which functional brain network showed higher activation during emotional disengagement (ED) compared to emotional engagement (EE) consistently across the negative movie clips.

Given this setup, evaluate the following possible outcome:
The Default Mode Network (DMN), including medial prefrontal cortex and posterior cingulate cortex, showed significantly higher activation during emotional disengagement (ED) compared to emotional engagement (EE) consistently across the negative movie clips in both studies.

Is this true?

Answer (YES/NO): NO